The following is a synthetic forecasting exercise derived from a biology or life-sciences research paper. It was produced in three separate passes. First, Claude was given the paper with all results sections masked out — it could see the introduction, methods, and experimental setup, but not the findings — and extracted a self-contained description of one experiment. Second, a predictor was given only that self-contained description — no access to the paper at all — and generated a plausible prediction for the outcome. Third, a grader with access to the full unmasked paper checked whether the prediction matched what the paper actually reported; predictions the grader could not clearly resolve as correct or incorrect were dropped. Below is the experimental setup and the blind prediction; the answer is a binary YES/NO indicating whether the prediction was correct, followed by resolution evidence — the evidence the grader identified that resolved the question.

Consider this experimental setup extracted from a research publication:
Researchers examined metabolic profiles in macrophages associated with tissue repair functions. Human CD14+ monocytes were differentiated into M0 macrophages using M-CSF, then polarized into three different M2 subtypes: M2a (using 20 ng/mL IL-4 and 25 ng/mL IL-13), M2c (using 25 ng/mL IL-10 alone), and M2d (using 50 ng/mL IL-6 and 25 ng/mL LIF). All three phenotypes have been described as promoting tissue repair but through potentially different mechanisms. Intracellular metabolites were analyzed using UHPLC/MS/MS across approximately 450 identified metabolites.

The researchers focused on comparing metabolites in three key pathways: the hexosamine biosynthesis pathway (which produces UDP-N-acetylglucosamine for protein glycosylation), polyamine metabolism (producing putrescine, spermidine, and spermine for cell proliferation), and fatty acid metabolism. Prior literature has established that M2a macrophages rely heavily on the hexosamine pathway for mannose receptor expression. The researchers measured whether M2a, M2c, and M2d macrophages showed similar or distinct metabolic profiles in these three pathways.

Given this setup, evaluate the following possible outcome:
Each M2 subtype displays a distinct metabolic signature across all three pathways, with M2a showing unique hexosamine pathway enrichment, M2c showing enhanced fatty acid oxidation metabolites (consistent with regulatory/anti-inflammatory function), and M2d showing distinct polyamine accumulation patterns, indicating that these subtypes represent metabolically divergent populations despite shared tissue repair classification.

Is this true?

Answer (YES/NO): NO